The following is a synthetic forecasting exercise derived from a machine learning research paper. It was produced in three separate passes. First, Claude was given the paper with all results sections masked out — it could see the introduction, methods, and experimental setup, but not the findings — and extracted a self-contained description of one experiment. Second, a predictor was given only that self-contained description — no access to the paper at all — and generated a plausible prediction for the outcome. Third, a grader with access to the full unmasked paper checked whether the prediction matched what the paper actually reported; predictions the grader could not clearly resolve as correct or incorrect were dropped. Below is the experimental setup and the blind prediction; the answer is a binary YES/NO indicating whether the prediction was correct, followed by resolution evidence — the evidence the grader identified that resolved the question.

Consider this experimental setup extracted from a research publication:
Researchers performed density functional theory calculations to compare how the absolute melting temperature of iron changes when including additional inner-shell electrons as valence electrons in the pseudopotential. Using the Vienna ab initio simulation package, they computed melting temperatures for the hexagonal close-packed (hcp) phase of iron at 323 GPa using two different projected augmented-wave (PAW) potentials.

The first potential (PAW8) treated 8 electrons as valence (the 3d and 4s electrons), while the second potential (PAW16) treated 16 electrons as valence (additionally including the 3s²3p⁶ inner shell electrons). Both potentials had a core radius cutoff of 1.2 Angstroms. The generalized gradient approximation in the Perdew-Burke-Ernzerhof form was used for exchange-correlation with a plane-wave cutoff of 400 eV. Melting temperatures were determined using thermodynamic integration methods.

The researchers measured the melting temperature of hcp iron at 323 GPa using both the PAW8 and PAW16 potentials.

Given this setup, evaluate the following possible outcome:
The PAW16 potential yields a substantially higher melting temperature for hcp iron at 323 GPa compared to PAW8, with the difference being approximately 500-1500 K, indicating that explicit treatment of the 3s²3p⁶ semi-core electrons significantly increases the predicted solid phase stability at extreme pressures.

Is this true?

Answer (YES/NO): YES